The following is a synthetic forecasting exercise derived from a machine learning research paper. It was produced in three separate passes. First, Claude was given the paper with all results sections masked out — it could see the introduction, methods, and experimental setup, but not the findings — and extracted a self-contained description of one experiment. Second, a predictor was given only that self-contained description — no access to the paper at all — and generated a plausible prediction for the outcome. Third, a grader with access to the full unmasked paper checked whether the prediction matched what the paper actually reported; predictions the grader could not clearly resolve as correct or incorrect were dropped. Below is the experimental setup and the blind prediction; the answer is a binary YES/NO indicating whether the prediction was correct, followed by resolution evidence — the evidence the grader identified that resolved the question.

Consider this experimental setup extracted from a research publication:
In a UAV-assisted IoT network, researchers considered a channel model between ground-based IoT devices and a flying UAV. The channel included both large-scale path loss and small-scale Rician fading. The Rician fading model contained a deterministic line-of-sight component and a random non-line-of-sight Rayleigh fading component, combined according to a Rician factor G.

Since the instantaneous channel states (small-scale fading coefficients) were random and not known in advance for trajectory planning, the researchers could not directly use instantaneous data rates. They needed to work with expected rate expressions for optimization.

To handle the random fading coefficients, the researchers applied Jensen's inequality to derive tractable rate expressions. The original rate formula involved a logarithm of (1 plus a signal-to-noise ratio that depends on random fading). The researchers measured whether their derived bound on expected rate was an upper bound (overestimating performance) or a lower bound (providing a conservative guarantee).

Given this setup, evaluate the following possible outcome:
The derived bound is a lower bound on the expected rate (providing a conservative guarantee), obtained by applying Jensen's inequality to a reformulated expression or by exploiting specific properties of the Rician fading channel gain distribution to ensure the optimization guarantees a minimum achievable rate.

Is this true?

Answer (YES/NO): YES